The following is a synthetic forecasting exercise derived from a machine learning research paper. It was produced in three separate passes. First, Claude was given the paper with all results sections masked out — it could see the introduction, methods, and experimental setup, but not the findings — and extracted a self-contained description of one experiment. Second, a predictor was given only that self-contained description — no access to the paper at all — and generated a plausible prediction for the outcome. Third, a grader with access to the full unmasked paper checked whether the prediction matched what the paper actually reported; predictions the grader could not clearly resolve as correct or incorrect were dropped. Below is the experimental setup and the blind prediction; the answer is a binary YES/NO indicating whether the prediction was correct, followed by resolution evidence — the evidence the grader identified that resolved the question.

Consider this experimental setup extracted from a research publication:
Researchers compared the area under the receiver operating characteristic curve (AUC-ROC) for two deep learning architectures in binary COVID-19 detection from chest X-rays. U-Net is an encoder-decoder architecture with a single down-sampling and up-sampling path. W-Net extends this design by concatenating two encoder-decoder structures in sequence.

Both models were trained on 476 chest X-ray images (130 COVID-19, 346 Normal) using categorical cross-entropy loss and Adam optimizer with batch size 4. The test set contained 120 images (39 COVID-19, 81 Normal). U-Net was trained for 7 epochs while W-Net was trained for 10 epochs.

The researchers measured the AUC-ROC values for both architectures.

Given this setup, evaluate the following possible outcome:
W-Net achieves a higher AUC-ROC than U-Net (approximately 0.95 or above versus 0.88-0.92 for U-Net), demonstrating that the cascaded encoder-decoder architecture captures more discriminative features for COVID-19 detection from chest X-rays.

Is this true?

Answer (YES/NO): NO